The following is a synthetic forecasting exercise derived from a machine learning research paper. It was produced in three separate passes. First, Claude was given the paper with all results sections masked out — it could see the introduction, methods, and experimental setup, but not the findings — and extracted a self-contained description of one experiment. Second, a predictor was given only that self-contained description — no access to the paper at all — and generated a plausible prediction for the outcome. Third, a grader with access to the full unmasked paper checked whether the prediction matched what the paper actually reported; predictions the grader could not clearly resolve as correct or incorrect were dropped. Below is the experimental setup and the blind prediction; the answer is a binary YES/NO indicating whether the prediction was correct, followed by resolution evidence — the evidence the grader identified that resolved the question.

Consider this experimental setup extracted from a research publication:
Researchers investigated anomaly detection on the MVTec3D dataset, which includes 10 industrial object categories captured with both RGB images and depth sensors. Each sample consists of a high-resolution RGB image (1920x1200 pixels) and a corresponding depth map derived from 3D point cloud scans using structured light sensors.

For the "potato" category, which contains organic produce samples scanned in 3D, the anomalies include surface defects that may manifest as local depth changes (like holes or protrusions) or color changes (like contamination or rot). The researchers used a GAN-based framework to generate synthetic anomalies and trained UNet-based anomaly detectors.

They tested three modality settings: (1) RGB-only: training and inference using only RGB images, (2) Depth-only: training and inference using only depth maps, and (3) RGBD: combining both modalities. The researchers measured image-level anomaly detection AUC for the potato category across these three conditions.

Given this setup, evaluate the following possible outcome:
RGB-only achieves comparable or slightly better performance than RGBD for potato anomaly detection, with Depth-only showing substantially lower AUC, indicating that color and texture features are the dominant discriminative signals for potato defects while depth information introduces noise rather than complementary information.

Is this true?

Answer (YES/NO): NO